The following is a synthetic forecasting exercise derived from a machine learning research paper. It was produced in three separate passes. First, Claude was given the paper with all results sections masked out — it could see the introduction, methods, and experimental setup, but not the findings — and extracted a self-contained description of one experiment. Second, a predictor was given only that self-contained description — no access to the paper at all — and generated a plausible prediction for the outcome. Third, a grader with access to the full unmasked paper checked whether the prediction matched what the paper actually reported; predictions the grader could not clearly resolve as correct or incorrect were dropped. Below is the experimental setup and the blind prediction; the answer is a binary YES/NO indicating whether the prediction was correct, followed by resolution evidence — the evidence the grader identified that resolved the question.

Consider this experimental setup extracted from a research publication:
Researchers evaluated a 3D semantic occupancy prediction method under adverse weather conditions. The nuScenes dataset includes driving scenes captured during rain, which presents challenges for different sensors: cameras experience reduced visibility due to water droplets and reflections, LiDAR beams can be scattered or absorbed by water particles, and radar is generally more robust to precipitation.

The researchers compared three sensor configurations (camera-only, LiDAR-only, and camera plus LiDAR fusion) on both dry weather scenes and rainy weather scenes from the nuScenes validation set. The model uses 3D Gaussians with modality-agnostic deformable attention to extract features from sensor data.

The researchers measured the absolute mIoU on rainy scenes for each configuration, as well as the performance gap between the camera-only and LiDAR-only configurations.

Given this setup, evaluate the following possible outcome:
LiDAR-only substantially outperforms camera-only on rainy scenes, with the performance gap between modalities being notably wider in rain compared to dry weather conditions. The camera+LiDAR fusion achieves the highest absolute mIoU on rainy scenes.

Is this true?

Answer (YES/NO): NO